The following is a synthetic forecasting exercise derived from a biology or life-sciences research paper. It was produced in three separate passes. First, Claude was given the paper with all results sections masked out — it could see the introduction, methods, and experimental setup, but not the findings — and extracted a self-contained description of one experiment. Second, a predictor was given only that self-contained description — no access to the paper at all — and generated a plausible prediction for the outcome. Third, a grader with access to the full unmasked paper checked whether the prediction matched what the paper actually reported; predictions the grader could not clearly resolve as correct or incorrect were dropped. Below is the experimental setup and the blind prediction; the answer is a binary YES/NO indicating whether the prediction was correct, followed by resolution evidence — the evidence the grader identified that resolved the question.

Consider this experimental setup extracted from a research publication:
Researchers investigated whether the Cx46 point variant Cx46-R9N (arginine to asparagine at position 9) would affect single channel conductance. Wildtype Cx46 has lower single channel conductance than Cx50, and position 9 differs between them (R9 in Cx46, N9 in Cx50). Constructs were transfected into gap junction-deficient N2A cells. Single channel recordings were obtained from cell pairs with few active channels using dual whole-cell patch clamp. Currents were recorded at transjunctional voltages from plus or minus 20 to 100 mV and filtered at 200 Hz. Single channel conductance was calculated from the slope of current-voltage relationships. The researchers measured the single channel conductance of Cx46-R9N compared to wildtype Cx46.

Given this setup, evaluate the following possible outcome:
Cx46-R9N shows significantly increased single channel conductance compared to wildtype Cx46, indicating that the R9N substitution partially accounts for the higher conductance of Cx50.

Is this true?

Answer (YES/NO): YES